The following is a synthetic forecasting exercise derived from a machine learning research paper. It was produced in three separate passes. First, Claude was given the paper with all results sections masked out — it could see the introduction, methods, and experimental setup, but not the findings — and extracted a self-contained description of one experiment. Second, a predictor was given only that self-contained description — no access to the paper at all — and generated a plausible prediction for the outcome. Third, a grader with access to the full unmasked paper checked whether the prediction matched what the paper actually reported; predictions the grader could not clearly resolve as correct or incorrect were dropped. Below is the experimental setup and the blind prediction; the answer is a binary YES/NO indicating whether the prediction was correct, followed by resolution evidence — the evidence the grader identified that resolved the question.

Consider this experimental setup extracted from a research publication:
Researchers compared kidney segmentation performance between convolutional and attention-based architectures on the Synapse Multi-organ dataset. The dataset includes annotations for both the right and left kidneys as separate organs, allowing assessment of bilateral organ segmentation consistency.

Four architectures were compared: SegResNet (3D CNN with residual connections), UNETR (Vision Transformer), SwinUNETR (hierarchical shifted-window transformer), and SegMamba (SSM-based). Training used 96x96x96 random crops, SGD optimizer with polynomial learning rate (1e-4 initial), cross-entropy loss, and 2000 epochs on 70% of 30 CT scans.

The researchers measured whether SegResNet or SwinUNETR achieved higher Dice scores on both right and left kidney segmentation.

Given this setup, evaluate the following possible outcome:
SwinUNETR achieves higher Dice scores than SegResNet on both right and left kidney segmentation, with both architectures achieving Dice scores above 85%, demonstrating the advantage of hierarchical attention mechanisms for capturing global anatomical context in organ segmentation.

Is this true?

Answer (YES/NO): YES